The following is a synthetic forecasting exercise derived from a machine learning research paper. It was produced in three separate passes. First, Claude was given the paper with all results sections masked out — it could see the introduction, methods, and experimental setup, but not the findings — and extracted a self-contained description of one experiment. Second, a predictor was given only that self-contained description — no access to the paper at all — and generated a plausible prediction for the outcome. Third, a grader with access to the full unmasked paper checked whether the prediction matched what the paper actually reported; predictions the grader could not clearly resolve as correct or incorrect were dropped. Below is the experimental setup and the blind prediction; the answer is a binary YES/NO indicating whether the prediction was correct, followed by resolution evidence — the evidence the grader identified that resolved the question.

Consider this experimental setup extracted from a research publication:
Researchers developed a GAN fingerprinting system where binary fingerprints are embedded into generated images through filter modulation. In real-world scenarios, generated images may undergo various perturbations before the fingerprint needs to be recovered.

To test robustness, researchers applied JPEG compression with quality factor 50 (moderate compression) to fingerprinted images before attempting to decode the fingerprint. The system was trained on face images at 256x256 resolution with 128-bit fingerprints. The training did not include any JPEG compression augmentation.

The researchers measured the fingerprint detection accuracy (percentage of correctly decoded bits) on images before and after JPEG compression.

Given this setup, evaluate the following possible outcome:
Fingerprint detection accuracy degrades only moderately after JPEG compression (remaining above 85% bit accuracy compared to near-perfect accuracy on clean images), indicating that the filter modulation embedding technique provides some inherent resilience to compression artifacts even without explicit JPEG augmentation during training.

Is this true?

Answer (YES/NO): NO